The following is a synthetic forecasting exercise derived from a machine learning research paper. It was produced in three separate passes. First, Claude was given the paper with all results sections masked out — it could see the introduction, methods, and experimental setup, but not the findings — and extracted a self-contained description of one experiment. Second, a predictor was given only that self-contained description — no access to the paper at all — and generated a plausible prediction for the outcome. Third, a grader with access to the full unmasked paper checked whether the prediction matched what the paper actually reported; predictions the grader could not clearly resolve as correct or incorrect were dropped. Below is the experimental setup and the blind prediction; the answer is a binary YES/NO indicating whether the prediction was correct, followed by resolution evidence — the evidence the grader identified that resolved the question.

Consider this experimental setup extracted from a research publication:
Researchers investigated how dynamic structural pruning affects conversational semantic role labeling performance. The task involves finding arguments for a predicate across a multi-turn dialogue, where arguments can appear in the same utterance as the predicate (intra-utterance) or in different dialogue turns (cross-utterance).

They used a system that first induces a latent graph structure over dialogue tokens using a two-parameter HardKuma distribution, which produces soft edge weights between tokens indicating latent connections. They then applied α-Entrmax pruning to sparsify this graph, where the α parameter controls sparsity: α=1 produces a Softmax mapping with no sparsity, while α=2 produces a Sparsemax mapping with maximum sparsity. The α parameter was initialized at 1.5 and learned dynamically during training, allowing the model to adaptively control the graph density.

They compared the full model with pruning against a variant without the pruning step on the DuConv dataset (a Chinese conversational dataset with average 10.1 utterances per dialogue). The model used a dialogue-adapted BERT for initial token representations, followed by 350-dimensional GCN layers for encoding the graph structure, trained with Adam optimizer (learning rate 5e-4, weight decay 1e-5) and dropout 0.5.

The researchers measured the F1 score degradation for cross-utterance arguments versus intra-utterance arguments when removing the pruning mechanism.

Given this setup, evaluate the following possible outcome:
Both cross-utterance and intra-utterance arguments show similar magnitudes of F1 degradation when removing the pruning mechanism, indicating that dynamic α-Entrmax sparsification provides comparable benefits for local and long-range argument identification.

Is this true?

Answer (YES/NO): NO